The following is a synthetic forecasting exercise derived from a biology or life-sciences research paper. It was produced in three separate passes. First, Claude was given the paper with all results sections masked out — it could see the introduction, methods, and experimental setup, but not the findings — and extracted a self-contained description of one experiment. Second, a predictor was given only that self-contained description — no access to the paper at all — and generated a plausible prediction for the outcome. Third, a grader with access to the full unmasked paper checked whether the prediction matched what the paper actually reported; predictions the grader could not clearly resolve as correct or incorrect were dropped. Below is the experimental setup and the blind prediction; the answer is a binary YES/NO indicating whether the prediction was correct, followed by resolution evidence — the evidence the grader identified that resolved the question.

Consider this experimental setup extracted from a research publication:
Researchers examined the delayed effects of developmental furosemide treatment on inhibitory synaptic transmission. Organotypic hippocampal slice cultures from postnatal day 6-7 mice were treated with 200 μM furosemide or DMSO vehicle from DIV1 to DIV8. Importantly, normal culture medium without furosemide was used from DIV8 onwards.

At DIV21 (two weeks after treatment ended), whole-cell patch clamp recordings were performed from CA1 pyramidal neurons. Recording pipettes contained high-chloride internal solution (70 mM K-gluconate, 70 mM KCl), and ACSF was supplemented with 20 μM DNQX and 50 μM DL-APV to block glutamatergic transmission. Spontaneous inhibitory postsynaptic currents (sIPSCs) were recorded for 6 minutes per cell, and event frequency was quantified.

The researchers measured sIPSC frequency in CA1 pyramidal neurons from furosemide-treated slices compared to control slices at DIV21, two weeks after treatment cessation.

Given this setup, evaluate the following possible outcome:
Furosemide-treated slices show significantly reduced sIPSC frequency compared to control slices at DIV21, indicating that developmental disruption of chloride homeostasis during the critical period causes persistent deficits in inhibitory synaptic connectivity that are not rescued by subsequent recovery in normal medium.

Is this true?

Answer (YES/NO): NO